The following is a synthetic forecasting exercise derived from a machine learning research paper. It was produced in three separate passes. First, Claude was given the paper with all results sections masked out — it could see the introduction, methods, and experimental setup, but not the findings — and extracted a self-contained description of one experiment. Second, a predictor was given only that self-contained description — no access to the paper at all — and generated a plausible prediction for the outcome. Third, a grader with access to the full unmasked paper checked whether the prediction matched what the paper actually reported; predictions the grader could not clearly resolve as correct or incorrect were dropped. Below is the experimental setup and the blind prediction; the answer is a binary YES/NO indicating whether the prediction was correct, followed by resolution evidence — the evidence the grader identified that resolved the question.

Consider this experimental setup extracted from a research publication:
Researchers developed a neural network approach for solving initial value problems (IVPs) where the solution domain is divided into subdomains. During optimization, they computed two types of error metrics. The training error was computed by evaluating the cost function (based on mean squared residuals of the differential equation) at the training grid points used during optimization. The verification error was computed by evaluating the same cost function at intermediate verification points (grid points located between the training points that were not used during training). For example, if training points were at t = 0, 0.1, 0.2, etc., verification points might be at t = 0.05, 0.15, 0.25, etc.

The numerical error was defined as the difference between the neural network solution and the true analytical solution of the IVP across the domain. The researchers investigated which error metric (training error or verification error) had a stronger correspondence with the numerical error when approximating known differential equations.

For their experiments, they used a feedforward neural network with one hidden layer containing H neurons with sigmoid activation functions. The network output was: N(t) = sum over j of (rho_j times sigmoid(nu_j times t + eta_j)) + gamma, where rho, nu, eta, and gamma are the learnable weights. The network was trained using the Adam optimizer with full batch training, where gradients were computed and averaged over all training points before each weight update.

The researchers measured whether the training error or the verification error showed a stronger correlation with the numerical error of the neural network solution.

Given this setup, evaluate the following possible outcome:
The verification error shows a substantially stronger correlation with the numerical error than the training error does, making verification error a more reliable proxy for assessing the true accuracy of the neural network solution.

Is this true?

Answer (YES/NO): YES